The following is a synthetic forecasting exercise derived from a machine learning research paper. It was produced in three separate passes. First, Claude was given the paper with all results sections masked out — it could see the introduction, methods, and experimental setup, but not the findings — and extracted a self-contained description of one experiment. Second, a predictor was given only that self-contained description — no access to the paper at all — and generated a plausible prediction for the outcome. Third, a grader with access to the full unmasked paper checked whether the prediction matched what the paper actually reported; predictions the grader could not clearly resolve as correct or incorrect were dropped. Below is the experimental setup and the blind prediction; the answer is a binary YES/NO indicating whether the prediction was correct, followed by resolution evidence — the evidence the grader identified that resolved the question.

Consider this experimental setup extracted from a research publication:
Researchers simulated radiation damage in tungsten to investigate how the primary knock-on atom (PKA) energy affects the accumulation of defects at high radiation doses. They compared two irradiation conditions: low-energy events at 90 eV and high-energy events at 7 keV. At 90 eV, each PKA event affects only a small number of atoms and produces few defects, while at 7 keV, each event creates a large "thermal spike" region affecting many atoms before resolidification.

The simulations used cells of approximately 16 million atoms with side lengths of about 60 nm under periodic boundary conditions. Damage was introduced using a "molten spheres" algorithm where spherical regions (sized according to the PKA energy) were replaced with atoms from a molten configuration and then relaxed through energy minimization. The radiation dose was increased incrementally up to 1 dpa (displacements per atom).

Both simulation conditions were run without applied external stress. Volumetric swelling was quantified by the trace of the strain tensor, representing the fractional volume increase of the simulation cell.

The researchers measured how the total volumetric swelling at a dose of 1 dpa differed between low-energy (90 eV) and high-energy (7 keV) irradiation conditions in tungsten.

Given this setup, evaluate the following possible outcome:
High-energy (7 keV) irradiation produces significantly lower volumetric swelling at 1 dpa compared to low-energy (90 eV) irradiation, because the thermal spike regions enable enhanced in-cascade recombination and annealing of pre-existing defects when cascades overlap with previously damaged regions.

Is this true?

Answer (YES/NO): YES